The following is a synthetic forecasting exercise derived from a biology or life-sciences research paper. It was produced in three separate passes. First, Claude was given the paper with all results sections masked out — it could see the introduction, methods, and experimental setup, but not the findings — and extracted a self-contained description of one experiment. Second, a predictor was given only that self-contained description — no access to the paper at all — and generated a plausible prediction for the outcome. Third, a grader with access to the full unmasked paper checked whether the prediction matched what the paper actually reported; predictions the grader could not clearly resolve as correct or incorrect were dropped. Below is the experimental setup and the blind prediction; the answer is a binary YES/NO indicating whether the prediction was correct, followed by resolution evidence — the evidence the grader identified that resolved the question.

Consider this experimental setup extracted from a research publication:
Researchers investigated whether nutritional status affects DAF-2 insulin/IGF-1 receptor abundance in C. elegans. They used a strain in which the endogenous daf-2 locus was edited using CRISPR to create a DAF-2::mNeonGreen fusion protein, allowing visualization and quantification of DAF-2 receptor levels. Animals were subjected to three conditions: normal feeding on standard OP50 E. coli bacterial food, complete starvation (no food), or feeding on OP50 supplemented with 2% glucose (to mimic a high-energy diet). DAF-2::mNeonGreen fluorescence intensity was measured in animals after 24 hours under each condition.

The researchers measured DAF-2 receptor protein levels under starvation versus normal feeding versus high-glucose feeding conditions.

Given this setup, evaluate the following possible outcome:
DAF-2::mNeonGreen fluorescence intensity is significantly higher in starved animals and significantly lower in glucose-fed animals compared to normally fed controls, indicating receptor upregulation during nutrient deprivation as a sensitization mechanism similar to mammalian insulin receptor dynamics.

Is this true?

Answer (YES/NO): NO